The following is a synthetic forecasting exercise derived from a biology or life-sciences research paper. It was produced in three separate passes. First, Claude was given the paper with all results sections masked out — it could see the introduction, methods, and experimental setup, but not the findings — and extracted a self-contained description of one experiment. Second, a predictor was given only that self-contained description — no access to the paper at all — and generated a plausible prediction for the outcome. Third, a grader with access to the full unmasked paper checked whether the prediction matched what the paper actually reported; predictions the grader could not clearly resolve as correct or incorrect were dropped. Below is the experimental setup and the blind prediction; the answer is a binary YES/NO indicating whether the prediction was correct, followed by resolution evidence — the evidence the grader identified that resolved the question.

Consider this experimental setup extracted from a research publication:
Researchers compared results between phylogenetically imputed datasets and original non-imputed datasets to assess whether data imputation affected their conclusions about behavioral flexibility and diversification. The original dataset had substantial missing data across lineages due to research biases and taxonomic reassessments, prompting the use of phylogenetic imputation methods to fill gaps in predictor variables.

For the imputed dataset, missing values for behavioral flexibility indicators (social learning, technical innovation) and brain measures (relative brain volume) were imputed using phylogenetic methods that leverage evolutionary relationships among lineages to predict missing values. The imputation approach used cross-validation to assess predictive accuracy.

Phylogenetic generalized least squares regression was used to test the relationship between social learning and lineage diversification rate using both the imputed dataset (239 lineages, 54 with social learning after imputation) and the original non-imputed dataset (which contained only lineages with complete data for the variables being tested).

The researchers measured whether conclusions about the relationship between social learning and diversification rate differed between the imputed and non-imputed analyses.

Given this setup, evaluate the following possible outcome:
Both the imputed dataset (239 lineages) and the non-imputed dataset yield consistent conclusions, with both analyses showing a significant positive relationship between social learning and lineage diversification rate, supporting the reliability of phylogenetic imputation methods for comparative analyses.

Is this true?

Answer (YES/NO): NO